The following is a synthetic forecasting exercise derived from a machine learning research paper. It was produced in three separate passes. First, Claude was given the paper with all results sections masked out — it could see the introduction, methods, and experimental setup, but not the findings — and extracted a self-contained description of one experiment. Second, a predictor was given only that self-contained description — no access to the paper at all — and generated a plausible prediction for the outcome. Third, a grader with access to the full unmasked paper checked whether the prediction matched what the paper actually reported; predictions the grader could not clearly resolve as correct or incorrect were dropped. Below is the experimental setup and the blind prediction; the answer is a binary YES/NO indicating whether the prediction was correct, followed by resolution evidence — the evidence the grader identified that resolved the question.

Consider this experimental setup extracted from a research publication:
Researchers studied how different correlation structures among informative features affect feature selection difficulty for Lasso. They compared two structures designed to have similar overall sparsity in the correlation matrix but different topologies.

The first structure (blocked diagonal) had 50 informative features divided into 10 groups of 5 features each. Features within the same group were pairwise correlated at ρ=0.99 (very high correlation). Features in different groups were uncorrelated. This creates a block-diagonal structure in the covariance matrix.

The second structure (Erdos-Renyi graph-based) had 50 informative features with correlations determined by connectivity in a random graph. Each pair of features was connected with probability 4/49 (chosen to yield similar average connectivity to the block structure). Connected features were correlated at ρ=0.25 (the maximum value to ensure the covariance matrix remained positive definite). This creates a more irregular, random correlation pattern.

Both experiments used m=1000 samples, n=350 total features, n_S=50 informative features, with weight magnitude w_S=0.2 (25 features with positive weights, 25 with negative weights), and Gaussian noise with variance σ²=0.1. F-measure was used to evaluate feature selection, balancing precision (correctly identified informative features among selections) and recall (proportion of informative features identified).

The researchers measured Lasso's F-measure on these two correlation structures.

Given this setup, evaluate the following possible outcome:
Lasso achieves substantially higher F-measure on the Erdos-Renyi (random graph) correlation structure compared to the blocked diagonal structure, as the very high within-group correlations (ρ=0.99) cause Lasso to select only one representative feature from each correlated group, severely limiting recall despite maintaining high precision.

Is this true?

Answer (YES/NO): YES